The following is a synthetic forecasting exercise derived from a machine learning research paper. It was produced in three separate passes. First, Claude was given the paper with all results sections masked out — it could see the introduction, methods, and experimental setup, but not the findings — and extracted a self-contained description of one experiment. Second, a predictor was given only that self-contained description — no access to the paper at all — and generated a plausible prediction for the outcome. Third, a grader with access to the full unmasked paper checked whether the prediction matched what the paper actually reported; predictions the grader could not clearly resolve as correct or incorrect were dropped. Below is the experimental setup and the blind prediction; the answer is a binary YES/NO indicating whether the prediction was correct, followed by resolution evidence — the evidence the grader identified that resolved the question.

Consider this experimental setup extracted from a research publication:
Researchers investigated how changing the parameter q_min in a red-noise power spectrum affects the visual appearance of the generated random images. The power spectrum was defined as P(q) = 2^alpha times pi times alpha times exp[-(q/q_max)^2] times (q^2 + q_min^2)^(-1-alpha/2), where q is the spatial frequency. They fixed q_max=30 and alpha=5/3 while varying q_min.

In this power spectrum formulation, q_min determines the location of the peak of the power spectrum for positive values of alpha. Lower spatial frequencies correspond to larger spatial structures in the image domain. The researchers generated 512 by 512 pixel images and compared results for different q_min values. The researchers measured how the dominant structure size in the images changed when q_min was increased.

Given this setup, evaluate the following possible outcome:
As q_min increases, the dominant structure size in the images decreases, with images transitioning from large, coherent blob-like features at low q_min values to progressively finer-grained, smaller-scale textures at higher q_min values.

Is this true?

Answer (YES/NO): YES